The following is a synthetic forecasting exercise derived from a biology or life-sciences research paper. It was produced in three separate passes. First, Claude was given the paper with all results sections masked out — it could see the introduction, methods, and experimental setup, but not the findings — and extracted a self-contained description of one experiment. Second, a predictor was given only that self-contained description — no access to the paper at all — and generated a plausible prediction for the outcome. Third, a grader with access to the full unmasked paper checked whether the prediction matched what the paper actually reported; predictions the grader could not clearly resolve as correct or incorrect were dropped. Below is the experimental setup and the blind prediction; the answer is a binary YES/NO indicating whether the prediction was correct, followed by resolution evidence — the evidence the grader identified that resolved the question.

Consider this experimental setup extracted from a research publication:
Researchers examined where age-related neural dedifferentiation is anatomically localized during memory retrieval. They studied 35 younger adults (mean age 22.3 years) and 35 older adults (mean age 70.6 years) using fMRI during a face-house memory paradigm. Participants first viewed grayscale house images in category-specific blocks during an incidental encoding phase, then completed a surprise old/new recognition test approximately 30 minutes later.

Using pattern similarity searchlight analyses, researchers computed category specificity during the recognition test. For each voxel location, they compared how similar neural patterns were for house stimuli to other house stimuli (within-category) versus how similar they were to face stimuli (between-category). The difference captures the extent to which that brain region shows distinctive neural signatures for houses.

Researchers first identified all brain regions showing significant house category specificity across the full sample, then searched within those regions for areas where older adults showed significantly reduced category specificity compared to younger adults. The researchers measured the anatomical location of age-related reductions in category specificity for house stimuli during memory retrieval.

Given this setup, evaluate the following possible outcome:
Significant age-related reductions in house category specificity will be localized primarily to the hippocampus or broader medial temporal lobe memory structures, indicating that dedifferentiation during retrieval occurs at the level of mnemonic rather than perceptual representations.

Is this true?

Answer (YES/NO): NO